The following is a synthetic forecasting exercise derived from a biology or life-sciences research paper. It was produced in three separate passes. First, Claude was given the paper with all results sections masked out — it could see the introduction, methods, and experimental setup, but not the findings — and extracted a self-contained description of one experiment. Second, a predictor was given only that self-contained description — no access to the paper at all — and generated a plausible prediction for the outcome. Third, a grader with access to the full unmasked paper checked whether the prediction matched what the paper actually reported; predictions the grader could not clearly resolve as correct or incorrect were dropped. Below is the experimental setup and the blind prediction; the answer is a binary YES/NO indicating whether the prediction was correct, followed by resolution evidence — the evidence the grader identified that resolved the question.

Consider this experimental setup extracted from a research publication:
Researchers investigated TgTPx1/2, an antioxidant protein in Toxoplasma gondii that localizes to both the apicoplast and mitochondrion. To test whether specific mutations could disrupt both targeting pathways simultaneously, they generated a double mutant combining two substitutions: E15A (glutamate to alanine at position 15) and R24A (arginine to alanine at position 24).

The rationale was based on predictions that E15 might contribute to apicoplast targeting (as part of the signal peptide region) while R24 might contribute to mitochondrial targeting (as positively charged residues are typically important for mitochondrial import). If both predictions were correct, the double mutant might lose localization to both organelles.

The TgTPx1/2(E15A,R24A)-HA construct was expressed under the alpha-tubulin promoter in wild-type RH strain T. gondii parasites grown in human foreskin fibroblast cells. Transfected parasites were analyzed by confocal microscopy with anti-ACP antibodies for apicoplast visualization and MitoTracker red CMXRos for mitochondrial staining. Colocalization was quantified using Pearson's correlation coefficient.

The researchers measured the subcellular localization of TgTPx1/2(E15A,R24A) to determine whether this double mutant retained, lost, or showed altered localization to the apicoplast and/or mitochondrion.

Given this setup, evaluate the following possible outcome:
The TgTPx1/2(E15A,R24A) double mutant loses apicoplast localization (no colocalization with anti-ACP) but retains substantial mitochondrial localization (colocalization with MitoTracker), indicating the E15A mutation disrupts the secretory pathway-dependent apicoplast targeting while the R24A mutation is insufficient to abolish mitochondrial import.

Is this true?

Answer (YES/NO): NO